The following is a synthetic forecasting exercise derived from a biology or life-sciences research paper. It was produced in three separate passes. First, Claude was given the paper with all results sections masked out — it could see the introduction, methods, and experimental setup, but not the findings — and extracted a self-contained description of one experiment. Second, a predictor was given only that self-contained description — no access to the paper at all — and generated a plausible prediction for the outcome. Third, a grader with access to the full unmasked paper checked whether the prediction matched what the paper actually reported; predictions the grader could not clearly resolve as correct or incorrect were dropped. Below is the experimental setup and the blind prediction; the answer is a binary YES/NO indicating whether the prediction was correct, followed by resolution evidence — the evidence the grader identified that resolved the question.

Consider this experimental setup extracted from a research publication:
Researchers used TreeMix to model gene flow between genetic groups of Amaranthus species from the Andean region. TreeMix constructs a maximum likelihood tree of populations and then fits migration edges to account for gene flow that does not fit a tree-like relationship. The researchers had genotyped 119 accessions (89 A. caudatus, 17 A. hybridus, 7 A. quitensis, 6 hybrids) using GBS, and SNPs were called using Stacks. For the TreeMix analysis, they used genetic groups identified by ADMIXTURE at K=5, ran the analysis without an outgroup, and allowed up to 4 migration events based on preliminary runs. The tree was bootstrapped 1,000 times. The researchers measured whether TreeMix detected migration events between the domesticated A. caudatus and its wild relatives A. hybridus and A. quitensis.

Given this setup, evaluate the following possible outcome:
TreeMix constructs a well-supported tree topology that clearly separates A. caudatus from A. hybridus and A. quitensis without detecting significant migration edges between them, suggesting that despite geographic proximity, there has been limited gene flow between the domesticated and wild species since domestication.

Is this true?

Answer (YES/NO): NO